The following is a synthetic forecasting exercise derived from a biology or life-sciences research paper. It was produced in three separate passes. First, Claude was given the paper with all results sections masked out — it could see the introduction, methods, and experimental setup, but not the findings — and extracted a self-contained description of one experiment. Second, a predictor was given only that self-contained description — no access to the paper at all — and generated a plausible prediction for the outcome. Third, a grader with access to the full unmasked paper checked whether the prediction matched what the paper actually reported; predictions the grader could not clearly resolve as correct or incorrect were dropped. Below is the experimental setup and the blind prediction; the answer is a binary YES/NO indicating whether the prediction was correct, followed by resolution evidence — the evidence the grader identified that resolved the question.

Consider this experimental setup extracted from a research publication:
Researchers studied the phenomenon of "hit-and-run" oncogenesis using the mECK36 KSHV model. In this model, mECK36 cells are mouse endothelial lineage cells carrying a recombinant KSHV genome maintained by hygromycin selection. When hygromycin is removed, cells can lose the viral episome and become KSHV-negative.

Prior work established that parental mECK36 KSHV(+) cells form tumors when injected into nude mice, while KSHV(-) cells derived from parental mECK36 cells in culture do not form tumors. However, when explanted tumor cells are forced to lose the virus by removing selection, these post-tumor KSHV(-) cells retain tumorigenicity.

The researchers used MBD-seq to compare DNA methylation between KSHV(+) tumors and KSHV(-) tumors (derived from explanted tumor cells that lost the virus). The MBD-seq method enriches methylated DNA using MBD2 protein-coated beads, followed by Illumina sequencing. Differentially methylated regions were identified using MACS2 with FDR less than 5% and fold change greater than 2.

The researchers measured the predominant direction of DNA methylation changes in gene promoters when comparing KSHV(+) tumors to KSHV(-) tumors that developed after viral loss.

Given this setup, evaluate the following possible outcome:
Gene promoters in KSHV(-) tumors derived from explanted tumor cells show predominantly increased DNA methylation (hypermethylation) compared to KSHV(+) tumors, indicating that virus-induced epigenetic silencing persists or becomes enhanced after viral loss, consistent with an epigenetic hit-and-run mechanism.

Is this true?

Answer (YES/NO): NO